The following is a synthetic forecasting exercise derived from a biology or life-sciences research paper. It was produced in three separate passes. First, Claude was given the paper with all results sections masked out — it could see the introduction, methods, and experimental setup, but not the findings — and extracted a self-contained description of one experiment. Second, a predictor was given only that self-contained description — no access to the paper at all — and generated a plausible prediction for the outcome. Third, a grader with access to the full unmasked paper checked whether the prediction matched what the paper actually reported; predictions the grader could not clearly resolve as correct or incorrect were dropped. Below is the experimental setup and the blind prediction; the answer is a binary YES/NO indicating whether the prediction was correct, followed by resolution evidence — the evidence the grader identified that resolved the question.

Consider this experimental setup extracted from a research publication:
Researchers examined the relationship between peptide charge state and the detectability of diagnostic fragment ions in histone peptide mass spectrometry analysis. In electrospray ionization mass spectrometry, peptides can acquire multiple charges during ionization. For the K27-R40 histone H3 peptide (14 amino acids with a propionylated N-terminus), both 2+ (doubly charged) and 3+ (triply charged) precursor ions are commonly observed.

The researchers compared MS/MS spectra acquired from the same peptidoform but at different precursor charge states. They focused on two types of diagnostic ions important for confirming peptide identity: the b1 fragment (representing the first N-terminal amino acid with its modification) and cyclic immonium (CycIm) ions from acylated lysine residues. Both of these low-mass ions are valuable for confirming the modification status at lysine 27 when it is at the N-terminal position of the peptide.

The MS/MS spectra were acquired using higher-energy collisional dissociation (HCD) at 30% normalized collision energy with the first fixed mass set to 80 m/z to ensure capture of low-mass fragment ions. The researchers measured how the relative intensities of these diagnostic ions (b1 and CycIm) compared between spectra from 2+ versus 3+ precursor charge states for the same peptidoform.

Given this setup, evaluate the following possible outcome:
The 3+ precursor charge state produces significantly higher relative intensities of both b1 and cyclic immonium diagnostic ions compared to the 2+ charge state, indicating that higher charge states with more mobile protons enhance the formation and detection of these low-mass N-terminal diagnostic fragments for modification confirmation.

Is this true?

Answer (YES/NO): NO